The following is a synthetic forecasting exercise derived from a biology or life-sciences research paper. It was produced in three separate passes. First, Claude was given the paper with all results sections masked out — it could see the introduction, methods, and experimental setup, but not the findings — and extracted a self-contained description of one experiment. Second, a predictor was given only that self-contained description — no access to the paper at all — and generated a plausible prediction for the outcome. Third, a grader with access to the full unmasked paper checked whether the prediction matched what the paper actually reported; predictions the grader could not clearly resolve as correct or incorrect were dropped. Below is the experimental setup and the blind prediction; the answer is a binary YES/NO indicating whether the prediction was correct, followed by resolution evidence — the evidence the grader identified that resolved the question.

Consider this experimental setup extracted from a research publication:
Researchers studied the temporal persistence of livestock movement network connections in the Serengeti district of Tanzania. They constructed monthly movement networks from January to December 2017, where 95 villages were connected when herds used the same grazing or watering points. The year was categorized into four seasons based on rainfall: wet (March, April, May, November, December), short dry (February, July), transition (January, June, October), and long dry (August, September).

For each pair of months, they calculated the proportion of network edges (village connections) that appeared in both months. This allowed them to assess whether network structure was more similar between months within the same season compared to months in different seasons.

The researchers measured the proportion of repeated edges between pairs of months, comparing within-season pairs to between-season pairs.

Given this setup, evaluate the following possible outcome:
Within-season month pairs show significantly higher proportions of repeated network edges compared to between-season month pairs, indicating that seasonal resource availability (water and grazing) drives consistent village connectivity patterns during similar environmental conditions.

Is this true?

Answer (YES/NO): YES